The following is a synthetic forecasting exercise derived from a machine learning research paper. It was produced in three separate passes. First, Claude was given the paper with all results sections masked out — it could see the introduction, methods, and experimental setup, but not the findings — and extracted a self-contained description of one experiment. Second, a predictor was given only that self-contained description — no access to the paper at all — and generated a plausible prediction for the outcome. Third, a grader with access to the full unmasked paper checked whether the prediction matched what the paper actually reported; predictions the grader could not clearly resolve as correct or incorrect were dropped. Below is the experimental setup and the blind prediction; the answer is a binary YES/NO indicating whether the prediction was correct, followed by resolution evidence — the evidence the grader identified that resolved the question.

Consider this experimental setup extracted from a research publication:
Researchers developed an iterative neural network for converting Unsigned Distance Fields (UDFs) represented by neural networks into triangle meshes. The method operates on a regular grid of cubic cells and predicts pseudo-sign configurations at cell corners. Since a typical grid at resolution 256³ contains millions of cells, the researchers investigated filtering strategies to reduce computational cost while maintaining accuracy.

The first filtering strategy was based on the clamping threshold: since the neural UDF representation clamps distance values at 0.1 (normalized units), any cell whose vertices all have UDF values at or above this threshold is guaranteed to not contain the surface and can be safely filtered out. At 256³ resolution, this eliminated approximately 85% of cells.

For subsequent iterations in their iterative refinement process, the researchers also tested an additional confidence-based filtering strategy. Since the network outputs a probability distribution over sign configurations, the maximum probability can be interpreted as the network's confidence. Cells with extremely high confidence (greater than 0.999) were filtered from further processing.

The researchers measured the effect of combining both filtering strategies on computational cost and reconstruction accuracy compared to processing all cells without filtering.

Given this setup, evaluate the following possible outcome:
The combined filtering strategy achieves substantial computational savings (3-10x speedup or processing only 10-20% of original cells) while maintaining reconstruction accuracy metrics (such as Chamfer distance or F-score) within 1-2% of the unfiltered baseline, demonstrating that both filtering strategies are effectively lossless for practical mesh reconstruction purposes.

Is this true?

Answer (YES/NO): YES